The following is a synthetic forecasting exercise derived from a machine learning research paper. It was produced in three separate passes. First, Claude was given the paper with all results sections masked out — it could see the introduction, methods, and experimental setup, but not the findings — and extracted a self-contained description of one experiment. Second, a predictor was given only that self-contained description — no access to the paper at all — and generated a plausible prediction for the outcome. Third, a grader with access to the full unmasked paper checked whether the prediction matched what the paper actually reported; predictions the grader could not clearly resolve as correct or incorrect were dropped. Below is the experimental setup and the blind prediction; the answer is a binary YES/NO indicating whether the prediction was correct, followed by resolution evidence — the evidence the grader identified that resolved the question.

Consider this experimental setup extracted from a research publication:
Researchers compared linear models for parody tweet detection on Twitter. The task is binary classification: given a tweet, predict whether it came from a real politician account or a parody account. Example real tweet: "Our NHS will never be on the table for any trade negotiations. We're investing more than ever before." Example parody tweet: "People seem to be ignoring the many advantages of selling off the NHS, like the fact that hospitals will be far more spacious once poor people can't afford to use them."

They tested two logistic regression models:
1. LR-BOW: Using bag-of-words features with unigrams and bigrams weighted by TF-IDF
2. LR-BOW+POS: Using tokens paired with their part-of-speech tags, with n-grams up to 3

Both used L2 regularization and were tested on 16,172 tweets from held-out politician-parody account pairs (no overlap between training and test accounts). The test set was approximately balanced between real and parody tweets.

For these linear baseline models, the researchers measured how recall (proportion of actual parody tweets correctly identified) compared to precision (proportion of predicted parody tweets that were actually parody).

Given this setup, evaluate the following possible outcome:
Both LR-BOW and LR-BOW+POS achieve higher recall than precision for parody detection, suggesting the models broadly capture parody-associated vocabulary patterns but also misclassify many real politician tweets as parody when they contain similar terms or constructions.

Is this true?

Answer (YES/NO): YES